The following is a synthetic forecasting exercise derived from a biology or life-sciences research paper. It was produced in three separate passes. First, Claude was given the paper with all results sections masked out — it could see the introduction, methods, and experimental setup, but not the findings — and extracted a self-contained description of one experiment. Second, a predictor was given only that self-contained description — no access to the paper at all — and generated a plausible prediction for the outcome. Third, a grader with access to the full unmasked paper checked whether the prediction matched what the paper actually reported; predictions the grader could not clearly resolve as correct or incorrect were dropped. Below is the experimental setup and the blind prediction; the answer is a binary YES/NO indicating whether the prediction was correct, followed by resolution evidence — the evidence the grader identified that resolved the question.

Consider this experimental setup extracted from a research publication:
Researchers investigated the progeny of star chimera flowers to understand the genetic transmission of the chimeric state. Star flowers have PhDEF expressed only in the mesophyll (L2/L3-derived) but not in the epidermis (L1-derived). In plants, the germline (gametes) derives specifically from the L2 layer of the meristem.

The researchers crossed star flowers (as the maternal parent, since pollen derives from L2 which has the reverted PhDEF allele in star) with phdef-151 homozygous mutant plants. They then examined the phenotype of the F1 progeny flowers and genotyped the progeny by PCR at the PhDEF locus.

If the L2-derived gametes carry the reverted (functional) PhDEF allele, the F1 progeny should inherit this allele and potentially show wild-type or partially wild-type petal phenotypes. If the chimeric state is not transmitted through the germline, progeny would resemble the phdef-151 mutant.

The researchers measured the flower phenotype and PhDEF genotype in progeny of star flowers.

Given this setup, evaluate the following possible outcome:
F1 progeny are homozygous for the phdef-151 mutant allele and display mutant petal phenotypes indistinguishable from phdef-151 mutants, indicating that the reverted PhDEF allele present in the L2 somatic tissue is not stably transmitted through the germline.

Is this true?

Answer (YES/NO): NO